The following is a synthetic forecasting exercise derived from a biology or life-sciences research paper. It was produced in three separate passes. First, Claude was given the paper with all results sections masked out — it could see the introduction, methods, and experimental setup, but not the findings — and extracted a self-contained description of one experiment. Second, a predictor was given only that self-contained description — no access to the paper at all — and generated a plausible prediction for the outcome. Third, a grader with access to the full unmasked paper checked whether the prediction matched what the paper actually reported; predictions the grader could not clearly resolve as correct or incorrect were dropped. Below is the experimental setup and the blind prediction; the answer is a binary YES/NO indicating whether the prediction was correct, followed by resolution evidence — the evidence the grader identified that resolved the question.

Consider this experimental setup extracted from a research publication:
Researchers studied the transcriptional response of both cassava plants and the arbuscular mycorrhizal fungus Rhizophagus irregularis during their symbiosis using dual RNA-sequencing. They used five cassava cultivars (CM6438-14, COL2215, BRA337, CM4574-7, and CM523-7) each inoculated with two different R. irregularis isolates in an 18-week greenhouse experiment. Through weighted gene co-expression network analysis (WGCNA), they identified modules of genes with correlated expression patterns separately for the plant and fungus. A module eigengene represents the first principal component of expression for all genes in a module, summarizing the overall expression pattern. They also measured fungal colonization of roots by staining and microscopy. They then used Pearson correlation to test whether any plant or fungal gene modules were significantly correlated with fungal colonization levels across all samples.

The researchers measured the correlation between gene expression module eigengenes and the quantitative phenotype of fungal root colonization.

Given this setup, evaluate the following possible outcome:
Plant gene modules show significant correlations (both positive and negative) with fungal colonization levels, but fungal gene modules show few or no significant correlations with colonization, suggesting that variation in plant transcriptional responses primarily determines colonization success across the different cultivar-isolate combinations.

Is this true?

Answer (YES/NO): NO